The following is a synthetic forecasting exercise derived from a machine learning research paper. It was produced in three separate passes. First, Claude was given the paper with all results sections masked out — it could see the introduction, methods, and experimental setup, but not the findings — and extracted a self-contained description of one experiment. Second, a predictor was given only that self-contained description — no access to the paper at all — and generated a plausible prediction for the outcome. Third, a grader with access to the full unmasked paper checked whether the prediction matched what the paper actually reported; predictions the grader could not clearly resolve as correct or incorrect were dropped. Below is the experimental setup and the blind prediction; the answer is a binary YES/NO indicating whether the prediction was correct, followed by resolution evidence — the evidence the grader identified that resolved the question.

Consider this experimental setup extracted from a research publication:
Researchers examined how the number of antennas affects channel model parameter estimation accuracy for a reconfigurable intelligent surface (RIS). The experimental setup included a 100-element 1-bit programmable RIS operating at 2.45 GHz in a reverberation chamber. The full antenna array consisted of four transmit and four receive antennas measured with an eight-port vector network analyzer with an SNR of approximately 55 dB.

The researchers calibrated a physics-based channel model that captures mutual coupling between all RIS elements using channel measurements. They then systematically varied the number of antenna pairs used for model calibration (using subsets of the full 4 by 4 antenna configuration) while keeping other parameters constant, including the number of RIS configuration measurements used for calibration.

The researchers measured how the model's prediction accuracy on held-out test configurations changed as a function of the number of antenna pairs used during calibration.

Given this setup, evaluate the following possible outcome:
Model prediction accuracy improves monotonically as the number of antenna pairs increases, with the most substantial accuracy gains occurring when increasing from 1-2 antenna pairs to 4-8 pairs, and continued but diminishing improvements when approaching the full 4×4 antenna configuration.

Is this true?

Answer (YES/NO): NO